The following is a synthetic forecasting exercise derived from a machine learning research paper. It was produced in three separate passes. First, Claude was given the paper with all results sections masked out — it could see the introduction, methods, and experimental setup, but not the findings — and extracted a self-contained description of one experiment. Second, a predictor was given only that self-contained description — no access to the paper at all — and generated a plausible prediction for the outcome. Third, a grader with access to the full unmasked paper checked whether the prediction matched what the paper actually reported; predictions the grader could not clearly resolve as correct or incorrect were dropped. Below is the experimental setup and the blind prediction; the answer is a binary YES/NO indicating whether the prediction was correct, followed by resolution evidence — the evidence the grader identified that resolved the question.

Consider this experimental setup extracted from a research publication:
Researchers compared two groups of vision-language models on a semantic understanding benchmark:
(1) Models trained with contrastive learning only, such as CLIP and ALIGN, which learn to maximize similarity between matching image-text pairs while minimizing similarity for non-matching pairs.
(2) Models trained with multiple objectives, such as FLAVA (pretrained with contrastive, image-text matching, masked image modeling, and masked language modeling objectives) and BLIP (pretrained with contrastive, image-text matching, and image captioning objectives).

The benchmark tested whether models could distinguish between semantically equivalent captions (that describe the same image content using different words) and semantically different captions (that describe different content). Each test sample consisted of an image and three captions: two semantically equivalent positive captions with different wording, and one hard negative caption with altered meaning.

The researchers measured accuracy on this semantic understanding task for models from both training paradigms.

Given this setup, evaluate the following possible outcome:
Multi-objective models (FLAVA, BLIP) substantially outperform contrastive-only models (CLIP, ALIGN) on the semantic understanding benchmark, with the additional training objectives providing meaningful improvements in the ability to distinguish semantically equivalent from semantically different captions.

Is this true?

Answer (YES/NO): YES